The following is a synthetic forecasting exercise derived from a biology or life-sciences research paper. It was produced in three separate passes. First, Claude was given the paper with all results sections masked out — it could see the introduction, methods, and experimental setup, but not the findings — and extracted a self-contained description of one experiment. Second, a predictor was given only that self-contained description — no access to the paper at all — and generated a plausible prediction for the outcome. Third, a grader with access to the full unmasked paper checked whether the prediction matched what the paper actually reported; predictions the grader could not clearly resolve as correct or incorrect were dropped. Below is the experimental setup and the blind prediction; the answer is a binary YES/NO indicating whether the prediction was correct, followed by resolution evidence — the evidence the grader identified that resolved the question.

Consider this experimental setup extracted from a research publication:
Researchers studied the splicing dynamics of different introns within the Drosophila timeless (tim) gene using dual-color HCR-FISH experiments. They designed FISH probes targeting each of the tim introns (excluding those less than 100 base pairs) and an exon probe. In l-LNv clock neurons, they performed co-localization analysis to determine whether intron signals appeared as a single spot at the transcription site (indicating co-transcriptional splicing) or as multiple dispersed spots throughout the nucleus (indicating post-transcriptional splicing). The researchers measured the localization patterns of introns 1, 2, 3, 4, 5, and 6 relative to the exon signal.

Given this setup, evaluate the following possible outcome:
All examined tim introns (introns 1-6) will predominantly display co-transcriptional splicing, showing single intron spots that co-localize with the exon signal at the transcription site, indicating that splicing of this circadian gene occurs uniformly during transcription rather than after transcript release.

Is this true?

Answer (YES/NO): NO